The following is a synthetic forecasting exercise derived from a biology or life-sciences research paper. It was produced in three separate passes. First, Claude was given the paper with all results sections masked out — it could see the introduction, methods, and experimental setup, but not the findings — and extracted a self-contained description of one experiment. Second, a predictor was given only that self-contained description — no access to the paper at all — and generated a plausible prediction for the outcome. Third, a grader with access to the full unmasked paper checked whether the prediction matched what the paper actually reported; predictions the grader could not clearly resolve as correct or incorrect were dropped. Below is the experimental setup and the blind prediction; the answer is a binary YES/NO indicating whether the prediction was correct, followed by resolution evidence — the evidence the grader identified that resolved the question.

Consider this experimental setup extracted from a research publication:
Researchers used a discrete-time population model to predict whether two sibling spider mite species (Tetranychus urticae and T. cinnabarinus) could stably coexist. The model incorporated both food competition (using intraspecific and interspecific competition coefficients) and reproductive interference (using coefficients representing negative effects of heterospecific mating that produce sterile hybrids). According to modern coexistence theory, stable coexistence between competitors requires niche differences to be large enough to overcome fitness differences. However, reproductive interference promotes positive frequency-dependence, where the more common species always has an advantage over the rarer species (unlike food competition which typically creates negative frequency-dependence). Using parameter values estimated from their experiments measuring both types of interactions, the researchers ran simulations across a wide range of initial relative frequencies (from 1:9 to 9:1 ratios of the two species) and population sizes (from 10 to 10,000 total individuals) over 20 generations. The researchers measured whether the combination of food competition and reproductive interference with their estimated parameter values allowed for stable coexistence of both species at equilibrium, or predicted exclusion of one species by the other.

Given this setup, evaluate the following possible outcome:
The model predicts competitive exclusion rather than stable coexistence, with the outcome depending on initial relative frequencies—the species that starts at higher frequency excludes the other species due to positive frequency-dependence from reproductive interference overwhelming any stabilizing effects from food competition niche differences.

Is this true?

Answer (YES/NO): YES